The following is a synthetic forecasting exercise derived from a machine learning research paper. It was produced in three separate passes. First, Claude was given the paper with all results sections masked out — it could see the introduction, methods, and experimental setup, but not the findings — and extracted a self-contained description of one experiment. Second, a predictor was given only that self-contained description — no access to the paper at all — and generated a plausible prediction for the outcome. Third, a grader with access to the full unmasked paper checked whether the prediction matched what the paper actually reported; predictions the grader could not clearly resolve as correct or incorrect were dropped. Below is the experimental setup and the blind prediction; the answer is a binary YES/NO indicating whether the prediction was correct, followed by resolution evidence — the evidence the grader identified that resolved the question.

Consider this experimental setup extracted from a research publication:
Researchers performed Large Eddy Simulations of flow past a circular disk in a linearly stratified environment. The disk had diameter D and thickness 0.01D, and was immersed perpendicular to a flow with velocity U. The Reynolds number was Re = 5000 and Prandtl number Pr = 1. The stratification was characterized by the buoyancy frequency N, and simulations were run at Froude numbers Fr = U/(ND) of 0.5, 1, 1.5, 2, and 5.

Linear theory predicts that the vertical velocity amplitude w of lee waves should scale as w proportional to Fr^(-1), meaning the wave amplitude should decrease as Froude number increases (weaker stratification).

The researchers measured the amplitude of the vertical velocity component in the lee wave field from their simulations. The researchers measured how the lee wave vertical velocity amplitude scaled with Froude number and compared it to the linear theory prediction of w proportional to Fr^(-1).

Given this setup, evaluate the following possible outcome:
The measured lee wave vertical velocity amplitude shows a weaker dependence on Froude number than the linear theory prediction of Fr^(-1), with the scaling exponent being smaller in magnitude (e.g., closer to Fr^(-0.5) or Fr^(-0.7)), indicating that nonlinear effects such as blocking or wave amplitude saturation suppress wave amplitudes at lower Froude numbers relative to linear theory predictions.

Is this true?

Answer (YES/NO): NO